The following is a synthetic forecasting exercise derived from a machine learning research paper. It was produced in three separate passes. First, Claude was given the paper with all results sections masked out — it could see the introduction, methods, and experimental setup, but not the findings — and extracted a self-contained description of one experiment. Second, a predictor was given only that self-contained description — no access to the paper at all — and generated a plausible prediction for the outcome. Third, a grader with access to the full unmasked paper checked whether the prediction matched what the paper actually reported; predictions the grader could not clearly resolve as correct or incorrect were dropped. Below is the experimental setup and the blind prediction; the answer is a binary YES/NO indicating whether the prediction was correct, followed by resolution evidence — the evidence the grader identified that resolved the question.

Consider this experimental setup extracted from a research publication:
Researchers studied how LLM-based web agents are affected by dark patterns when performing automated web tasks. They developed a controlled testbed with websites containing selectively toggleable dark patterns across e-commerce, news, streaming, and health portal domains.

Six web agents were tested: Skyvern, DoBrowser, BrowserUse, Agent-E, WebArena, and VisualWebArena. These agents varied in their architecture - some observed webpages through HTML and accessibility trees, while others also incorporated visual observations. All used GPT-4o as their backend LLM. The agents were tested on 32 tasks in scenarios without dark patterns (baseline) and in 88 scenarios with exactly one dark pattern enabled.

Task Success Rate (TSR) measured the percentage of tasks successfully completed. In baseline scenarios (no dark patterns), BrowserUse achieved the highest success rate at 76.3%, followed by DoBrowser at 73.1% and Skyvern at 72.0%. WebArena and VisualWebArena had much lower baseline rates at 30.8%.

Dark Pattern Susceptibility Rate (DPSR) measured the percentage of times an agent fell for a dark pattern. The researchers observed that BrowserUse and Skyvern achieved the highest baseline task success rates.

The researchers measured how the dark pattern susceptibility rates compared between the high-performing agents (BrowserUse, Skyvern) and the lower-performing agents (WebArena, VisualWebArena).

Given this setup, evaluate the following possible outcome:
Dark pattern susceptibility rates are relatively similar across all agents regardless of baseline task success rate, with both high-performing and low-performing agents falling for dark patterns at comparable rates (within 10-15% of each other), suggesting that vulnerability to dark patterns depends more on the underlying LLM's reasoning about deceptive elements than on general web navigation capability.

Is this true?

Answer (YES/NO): NO